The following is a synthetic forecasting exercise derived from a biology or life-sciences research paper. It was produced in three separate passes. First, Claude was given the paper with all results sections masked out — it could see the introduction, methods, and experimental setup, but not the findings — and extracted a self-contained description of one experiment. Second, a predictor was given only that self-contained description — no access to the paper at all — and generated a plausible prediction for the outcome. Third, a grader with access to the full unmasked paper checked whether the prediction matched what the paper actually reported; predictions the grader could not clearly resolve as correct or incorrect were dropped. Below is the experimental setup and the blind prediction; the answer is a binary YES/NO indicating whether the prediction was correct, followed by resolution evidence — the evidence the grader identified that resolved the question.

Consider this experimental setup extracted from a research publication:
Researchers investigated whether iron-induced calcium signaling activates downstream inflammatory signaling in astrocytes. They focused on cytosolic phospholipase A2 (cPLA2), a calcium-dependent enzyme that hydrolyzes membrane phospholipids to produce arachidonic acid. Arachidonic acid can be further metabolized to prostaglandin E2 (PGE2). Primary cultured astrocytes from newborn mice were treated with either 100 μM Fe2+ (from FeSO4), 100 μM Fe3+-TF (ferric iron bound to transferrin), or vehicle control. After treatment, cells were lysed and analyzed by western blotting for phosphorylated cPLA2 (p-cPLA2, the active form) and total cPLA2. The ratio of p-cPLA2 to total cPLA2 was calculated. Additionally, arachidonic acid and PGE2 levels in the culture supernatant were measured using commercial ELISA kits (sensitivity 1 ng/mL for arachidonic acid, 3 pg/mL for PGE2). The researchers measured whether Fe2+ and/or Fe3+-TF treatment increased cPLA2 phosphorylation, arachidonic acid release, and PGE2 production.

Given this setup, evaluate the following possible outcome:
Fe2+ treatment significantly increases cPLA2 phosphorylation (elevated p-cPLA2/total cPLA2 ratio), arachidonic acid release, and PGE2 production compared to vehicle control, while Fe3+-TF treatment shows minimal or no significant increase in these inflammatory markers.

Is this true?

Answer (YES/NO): NO